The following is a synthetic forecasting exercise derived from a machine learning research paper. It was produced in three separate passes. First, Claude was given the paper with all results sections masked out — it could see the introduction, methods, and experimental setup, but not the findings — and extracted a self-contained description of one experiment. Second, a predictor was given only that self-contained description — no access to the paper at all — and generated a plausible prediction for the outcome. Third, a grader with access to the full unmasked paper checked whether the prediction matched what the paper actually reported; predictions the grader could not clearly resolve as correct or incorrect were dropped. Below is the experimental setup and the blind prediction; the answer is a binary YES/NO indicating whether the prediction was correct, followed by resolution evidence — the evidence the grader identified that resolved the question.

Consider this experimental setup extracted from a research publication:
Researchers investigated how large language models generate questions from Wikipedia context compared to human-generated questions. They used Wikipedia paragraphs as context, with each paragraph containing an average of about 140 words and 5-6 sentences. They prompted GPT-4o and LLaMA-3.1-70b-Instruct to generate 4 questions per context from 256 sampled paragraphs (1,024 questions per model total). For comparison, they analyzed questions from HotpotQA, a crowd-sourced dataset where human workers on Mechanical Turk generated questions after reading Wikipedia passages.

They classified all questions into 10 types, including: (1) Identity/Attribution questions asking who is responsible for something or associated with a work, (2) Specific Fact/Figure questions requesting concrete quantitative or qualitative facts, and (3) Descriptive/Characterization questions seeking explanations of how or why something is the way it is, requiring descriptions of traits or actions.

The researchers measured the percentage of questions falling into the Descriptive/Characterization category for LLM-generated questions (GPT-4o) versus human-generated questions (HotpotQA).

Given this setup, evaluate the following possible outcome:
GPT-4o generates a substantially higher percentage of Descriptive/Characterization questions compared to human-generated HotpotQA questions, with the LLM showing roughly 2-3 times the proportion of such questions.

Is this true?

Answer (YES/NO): NO